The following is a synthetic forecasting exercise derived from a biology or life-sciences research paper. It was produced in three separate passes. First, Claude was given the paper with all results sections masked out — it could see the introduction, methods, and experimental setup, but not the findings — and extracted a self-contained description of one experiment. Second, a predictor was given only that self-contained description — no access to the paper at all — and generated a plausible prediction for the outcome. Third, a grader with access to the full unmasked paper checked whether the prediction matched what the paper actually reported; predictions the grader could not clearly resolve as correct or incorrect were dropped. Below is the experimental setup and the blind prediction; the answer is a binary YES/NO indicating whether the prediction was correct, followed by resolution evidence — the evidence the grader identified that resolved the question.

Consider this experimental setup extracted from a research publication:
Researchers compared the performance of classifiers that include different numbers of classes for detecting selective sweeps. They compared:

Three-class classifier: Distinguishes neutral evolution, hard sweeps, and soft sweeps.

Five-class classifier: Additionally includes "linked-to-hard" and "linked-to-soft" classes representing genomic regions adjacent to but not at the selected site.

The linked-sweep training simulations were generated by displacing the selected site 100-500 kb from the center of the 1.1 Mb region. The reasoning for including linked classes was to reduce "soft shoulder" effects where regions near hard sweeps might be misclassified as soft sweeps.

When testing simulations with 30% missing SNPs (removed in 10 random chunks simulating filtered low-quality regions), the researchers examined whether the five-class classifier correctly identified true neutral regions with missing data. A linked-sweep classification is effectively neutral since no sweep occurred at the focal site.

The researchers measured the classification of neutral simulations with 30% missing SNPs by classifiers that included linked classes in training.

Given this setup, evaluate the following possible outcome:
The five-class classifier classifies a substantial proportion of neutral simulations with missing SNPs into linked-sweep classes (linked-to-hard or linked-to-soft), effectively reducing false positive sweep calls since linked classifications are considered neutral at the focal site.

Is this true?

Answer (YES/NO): YES